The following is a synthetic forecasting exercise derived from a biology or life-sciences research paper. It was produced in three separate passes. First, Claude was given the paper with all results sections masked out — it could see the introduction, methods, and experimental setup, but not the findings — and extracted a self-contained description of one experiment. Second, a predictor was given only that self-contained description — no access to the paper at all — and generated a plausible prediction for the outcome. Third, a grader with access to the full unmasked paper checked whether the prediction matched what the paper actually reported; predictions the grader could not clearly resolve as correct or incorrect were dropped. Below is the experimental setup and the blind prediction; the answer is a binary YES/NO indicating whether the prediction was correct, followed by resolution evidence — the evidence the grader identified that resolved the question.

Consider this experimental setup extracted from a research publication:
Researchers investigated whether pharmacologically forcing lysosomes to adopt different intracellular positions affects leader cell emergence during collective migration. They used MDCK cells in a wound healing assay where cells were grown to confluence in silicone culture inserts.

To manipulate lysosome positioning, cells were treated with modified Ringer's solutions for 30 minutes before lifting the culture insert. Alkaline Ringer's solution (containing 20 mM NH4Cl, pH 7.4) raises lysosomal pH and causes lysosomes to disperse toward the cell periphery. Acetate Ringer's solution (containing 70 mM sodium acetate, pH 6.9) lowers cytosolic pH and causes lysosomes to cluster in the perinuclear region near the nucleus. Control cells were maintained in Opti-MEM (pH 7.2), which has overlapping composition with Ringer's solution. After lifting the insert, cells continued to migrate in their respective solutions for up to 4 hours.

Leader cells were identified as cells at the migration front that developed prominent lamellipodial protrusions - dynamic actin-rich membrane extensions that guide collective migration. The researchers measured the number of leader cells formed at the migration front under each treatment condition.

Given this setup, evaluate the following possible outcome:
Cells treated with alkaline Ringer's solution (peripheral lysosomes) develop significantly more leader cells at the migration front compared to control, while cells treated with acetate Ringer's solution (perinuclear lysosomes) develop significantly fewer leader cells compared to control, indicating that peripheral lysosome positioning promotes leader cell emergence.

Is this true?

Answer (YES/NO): NO